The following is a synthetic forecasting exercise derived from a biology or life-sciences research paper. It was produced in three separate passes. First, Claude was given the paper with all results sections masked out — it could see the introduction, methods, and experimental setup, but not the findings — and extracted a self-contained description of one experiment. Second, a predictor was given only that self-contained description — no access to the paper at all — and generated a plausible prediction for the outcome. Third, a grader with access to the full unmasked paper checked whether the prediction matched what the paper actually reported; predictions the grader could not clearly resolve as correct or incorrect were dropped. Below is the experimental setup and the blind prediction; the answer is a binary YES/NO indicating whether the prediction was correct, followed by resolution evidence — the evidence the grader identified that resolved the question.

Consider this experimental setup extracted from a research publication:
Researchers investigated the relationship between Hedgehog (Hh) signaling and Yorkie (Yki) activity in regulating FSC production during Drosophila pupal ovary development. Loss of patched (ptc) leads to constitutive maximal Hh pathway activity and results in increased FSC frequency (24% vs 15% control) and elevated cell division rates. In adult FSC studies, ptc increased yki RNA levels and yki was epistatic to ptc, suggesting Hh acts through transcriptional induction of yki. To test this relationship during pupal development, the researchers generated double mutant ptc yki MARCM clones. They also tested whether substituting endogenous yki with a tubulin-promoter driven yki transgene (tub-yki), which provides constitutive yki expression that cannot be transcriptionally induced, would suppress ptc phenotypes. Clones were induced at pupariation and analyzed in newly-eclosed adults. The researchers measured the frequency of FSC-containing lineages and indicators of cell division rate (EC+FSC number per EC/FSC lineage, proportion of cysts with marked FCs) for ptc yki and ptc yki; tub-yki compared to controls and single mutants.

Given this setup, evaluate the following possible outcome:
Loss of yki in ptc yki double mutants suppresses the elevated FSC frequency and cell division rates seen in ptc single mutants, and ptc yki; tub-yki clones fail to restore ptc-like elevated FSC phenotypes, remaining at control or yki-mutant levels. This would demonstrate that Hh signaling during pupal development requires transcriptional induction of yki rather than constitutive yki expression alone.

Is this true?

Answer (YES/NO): NO